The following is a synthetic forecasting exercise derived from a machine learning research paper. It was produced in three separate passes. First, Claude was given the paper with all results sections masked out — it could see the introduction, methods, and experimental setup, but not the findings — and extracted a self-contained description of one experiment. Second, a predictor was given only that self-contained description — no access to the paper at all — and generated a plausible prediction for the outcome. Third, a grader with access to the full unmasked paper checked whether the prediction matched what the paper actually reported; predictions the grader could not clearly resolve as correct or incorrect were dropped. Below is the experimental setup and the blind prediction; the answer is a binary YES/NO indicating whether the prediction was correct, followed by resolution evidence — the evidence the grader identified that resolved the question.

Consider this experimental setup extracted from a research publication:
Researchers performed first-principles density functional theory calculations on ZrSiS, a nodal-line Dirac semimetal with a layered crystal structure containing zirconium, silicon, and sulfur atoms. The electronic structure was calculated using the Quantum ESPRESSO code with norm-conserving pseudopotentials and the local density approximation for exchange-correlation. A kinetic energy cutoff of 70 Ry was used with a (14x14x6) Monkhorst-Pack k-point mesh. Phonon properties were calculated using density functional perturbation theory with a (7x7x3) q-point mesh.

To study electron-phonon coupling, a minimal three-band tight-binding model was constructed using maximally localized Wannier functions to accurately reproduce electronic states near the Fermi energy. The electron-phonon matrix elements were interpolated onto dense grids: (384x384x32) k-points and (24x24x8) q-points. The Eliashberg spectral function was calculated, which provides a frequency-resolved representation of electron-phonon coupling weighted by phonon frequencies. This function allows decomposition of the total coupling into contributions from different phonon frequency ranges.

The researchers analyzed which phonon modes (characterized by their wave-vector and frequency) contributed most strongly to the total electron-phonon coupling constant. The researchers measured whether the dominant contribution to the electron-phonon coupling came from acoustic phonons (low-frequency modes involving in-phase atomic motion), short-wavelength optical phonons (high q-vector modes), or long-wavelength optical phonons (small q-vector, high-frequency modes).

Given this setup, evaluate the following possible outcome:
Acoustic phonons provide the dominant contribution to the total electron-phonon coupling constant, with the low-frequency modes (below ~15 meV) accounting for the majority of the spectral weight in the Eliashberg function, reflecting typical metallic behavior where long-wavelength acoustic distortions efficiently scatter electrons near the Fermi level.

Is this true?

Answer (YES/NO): NO